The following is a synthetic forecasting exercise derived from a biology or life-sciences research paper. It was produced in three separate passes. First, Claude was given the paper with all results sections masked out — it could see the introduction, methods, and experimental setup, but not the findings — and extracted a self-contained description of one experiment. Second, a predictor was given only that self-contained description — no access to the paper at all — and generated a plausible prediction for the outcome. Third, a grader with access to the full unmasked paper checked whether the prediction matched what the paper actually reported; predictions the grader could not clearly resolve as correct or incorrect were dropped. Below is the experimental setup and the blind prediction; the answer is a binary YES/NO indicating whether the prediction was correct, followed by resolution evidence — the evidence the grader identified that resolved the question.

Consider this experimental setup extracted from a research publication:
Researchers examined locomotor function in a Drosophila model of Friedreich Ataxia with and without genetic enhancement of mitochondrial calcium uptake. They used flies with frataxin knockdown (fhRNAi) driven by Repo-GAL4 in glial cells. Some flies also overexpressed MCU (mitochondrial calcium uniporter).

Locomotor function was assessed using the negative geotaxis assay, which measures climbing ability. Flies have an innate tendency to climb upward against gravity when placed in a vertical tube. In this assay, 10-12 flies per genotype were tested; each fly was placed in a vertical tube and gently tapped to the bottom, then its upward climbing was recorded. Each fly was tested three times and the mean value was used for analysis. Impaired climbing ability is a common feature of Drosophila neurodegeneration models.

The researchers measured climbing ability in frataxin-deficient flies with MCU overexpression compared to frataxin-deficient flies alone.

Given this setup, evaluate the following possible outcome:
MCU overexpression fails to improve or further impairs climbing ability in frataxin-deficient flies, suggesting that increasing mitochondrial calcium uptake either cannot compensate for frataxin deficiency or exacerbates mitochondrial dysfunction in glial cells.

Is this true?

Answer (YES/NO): NO